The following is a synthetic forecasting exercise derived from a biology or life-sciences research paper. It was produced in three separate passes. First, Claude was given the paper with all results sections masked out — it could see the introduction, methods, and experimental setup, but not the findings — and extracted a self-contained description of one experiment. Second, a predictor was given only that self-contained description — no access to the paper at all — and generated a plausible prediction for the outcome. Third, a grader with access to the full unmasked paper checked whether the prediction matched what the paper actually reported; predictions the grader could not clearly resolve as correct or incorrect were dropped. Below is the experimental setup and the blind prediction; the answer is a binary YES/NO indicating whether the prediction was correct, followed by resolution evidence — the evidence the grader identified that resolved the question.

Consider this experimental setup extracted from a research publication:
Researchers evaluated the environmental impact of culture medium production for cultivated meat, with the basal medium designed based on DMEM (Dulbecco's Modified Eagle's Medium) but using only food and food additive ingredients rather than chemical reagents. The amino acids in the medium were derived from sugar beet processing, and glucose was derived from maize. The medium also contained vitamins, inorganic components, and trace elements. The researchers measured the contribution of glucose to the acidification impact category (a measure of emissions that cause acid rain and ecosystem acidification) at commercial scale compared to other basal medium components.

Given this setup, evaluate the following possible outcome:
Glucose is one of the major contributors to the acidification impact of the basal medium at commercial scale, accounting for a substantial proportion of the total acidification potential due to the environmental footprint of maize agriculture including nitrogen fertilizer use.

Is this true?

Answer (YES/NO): NO